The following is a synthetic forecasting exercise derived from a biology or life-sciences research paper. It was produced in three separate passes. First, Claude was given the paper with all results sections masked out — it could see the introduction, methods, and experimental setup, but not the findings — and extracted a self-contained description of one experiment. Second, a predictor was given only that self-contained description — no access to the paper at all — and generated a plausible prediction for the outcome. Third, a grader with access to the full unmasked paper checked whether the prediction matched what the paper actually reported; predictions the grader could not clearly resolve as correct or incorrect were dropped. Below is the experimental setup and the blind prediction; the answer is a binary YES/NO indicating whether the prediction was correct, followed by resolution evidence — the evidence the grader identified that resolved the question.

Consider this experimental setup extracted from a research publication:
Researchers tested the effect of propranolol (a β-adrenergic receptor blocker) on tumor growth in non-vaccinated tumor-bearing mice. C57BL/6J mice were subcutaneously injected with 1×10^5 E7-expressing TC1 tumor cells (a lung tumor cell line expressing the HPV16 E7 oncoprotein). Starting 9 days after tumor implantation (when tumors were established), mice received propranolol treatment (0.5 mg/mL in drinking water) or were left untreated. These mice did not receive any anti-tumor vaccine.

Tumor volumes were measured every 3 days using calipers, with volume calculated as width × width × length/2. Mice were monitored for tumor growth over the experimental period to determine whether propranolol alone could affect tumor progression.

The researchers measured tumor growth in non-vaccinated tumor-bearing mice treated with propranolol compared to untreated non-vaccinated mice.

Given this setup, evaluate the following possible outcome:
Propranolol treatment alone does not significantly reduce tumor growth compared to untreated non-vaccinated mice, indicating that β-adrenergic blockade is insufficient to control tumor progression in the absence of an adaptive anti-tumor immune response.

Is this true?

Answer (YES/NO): YES